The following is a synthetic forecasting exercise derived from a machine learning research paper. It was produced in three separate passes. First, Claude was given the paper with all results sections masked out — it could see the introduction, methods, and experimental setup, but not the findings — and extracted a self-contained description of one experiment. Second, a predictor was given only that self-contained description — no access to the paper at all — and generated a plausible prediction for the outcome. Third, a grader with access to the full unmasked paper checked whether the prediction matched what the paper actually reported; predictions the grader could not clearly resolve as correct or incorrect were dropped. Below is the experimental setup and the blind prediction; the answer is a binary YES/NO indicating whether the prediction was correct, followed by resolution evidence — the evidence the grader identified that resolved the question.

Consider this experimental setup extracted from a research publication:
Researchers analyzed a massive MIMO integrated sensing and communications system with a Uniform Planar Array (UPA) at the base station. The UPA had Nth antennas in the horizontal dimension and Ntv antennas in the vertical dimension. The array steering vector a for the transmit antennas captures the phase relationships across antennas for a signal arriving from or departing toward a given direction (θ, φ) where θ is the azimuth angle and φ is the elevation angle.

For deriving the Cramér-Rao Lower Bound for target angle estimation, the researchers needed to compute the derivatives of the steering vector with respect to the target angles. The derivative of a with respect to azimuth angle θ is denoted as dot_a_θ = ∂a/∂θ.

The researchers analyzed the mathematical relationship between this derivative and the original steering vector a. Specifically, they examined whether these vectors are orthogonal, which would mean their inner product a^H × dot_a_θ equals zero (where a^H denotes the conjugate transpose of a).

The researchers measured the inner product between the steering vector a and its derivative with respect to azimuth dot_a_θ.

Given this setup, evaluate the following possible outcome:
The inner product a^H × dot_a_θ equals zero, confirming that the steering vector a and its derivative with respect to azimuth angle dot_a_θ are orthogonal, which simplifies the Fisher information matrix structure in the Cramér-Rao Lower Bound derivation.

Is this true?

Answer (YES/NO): YES